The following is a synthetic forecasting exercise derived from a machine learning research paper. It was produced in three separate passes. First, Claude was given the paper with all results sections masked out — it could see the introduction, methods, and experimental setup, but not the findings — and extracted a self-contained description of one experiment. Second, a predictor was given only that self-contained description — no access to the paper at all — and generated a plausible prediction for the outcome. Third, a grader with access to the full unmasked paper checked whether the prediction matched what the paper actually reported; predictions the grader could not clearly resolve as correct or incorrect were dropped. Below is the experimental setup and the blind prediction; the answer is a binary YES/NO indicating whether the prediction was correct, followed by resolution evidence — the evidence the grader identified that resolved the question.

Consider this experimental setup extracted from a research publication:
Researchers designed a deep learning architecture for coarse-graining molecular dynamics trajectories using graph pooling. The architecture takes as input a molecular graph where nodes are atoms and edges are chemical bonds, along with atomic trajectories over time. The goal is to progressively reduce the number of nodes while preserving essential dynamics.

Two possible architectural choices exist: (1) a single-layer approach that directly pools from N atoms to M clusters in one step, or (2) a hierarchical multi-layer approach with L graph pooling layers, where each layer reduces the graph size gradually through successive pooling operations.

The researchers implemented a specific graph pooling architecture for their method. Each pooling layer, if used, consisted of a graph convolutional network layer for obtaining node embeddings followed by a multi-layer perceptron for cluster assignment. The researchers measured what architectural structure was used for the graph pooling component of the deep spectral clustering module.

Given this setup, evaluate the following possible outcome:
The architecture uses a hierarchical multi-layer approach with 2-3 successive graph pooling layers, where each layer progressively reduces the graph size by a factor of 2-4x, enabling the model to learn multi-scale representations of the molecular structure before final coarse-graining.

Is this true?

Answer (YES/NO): NO